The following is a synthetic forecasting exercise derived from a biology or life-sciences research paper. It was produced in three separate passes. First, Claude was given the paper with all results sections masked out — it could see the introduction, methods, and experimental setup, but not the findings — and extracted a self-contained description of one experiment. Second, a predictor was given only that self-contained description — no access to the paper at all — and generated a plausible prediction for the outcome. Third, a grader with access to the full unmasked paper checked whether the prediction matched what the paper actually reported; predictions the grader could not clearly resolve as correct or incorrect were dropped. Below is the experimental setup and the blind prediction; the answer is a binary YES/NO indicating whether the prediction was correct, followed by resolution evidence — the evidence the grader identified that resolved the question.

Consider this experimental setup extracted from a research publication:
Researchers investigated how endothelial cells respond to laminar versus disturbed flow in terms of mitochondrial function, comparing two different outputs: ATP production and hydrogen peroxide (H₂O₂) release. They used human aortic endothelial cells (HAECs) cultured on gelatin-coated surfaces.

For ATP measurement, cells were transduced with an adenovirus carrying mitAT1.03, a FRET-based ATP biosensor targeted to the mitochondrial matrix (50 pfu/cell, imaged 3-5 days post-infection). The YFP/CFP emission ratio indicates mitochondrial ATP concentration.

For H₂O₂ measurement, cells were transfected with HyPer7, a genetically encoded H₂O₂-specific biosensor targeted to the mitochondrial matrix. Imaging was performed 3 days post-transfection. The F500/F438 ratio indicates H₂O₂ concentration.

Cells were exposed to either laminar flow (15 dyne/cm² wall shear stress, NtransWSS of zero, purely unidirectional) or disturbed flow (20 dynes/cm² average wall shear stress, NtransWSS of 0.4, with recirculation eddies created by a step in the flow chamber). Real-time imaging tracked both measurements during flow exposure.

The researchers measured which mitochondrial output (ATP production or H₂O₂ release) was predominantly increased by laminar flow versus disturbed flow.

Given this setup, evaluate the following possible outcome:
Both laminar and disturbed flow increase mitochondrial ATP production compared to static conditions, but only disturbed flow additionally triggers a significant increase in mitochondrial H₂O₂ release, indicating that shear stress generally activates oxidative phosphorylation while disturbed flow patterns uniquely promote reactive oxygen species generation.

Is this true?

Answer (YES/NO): NO